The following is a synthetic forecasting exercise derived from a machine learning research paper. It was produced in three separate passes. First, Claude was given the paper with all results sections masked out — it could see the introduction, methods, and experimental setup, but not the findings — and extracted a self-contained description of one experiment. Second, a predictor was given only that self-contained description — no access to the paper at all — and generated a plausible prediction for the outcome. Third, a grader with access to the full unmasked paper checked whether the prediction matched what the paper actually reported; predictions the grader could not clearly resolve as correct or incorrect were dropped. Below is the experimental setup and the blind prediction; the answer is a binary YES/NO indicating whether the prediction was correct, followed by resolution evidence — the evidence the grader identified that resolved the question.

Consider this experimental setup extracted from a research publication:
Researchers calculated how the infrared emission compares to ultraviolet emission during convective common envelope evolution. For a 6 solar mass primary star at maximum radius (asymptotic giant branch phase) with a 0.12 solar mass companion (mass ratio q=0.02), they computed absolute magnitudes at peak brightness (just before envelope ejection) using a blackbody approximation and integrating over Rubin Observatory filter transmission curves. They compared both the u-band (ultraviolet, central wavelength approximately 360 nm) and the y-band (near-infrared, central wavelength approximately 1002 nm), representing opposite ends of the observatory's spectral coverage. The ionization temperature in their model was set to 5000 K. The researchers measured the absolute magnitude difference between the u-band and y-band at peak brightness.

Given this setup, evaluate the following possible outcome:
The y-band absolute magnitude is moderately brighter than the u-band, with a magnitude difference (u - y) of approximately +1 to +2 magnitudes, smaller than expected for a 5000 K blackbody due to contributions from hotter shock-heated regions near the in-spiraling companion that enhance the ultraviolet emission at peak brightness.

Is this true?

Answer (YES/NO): NO